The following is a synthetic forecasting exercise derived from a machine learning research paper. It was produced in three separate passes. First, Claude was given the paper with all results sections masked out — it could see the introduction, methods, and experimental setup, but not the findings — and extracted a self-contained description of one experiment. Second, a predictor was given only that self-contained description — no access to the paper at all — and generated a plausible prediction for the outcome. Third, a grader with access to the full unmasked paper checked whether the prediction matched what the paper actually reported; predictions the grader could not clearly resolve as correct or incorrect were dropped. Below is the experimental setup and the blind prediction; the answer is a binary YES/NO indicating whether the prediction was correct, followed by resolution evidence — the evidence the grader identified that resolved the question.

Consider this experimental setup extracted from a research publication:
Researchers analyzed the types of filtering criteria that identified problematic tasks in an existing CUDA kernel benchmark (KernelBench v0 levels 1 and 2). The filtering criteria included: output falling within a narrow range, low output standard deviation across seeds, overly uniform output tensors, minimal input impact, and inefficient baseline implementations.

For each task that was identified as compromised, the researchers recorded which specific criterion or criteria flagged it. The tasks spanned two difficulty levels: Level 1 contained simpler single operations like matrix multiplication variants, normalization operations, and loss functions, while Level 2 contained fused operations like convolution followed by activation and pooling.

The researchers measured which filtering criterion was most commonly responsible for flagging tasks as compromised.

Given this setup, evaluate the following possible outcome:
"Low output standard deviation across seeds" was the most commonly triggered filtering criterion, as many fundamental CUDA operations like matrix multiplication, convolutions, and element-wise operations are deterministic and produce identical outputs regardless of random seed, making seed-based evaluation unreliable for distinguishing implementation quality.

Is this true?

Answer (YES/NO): NO